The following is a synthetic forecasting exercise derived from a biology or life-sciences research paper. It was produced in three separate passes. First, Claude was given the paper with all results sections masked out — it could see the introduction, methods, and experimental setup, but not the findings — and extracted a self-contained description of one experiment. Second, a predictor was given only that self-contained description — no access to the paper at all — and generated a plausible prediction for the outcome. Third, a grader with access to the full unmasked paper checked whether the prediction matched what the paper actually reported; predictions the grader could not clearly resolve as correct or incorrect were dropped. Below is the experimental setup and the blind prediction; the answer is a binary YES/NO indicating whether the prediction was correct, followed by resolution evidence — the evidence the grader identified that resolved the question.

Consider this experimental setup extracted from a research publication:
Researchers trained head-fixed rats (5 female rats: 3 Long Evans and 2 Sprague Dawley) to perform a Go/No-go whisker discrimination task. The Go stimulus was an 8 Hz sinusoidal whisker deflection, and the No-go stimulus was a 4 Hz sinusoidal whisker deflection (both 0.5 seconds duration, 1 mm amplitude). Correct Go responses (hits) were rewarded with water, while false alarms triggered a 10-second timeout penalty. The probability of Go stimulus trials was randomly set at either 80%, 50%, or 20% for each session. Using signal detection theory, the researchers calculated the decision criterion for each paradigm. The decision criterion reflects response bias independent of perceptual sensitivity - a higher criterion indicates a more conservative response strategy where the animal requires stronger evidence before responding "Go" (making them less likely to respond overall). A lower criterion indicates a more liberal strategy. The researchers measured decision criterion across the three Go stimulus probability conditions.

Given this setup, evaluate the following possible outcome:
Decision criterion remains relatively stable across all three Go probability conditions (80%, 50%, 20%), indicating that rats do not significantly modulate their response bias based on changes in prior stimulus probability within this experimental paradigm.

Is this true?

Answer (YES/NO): NO